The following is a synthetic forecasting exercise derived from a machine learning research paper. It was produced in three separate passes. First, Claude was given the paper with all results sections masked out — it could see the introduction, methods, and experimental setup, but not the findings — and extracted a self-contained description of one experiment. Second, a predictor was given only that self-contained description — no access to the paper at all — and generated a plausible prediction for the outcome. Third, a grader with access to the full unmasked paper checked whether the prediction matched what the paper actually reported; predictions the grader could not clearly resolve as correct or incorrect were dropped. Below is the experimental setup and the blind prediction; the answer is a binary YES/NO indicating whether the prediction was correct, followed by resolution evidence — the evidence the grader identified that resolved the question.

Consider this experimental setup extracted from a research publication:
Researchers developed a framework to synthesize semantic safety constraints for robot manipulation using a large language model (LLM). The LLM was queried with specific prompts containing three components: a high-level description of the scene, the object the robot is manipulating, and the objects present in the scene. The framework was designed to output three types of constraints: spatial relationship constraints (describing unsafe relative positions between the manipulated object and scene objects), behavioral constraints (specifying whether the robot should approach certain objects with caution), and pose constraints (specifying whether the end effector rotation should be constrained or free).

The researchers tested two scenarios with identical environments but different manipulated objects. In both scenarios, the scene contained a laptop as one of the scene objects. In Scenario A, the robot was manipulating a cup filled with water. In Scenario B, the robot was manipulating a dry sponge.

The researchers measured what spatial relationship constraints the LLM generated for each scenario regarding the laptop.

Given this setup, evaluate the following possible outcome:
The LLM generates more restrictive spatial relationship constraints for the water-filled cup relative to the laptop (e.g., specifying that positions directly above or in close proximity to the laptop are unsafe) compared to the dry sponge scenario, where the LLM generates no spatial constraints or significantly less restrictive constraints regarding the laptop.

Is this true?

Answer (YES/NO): YES